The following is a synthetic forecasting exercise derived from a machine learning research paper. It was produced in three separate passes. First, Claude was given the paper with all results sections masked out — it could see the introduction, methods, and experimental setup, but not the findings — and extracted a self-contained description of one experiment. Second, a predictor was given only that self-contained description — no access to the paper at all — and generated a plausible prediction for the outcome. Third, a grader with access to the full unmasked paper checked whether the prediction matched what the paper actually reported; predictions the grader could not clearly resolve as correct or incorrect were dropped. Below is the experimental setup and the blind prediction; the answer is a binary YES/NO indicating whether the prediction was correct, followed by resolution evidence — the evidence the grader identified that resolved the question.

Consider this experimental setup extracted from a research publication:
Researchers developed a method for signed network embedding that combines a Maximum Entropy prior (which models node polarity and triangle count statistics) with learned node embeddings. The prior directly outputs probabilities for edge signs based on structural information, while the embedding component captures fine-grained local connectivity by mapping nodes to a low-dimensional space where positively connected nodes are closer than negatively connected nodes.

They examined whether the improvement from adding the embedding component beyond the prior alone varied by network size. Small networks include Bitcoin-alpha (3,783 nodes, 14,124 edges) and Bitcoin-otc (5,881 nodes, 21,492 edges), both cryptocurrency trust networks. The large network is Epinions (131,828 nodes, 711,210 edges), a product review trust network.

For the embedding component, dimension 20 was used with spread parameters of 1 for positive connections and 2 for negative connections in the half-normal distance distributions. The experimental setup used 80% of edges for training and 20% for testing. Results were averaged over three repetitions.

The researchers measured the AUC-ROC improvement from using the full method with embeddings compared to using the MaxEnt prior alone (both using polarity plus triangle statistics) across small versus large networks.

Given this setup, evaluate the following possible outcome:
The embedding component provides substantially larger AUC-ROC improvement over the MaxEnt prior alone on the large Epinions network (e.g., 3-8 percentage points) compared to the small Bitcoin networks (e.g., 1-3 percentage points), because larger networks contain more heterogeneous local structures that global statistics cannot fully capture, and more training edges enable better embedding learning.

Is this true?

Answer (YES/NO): NO